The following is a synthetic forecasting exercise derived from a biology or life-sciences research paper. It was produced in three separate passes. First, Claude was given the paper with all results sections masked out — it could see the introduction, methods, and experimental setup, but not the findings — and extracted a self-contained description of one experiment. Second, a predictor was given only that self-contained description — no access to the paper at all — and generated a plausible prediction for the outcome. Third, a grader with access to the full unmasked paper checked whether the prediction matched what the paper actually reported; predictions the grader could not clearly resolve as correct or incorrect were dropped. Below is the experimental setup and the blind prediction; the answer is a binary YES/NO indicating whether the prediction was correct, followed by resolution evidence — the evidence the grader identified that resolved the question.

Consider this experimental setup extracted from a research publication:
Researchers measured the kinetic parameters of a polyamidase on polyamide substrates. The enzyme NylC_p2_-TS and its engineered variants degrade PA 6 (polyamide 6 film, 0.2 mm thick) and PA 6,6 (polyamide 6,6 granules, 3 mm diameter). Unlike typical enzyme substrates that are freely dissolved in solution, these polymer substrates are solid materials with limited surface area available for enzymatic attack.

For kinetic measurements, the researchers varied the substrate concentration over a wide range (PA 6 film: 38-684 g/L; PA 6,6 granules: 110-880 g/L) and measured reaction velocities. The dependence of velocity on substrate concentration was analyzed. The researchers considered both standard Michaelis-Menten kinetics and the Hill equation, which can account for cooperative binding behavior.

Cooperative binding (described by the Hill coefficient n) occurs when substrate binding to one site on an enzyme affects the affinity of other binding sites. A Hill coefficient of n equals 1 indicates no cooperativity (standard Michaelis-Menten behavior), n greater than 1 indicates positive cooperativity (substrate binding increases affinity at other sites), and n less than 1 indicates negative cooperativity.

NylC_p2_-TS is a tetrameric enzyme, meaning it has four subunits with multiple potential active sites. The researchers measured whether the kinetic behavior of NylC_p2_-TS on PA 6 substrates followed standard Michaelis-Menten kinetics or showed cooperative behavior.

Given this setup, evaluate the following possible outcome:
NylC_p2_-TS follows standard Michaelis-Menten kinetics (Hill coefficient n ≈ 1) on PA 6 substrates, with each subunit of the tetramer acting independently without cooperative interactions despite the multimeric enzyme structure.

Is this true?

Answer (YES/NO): NO